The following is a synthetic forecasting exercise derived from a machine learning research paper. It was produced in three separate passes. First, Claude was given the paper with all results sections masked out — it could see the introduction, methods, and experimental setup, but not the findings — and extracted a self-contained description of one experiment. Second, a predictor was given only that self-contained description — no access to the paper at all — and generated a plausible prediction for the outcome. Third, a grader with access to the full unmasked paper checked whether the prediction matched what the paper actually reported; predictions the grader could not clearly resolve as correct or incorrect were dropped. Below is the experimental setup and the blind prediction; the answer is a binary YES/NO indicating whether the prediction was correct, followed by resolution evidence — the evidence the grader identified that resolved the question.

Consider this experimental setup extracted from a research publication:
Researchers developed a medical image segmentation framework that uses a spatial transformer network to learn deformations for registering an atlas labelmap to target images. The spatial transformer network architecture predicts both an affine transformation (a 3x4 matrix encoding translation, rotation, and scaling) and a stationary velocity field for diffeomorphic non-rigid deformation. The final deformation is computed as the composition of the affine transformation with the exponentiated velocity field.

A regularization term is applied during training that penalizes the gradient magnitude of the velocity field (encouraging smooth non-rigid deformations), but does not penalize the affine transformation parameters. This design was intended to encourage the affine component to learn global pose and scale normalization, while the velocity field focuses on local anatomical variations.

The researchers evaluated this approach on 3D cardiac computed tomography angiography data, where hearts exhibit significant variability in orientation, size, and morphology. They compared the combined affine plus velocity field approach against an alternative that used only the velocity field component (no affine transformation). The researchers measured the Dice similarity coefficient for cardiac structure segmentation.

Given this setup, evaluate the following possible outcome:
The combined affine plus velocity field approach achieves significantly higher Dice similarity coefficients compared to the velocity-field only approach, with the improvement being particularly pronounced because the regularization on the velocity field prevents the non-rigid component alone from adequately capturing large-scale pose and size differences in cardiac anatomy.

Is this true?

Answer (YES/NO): NO